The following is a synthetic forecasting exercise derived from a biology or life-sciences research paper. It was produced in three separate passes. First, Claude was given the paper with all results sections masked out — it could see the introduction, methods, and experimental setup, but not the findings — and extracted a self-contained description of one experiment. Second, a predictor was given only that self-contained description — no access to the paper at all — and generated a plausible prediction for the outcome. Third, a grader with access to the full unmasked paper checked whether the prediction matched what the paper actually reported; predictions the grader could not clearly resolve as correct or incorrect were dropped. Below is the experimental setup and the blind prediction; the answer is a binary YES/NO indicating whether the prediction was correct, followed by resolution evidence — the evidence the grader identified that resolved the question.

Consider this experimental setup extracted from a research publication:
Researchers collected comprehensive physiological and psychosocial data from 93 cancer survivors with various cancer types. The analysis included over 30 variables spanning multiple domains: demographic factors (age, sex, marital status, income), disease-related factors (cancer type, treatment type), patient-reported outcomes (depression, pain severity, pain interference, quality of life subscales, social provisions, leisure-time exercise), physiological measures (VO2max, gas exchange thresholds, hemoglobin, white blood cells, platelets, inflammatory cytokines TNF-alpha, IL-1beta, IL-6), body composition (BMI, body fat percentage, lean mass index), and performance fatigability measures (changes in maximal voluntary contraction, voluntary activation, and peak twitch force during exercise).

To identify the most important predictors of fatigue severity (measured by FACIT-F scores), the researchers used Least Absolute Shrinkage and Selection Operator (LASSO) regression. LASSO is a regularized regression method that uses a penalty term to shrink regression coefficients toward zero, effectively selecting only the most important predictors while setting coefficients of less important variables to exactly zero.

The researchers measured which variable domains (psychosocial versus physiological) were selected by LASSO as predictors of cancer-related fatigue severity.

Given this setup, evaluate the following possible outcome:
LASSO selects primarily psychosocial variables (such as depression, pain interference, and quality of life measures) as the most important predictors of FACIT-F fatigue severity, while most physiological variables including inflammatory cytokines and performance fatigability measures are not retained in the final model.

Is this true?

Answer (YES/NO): NO